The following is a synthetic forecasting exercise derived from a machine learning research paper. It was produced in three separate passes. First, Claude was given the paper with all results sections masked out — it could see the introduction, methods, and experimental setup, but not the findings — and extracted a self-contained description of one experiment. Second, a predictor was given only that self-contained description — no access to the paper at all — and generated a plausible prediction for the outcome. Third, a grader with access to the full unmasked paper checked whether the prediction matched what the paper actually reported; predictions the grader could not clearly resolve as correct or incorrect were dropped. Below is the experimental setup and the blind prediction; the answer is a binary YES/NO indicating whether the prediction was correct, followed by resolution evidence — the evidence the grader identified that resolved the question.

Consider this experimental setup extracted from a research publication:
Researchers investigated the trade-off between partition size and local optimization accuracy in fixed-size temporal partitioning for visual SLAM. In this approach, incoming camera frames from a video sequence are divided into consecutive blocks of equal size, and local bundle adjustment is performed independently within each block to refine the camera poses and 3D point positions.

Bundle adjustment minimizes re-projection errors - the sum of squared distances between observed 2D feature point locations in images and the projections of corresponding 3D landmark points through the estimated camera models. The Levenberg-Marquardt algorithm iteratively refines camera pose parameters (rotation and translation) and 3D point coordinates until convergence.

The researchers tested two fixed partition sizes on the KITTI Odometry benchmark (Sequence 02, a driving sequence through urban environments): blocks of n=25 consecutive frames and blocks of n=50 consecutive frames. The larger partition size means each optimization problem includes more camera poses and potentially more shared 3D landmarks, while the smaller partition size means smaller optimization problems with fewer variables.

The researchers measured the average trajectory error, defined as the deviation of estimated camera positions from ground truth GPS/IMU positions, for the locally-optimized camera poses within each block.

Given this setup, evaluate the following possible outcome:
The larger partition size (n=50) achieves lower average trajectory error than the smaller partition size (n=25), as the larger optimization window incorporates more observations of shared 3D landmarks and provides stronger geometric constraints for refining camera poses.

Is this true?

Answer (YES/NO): YES